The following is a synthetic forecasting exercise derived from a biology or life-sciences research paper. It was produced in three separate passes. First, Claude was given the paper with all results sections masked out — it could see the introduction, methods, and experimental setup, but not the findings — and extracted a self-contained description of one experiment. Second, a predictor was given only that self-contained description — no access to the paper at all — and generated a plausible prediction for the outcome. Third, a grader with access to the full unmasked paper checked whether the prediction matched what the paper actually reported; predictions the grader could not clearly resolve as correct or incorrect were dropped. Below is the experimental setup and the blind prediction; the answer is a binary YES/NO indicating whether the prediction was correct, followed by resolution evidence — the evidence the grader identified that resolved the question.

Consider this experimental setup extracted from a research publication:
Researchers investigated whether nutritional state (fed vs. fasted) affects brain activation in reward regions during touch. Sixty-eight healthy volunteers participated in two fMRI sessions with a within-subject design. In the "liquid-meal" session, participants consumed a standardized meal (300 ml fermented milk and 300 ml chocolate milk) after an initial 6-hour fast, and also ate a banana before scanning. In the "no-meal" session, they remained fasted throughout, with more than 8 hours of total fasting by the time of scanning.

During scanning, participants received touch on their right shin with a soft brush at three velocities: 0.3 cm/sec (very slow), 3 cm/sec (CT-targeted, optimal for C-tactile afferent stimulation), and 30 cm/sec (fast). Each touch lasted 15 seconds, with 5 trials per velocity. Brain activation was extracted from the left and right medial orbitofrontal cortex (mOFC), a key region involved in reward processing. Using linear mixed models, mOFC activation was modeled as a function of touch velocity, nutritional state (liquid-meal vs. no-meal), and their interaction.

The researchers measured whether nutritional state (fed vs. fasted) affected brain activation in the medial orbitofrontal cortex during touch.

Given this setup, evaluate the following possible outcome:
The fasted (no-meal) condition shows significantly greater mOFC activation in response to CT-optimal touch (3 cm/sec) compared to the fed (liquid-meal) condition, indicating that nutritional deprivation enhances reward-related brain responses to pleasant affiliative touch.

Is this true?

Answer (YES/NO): NO